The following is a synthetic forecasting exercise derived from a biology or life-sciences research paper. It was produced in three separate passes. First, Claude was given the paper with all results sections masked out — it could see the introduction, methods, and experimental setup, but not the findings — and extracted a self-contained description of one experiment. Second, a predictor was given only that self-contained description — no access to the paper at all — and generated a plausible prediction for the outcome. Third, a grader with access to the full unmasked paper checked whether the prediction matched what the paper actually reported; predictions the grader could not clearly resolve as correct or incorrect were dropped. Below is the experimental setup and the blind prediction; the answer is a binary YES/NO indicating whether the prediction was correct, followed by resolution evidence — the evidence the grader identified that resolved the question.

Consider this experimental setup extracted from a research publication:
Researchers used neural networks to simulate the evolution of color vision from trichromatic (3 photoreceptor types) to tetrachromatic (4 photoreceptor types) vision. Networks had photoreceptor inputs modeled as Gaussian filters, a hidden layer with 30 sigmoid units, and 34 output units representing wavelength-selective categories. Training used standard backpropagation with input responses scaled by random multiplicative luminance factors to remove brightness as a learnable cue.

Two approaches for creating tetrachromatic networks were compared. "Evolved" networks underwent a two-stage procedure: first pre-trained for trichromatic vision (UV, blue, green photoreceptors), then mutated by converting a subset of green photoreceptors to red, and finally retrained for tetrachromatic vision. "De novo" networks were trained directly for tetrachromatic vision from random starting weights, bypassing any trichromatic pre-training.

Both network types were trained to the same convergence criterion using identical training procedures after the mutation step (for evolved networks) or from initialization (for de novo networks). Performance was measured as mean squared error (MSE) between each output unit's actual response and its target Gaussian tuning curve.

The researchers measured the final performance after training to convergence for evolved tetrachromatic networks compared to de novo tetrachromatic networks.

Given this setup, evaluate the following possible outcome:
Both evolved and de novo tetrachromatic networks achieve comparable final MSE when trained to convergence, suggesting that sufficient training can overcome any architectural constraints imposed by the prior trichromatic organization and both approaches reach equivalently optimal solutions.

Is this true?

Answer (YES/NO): NO